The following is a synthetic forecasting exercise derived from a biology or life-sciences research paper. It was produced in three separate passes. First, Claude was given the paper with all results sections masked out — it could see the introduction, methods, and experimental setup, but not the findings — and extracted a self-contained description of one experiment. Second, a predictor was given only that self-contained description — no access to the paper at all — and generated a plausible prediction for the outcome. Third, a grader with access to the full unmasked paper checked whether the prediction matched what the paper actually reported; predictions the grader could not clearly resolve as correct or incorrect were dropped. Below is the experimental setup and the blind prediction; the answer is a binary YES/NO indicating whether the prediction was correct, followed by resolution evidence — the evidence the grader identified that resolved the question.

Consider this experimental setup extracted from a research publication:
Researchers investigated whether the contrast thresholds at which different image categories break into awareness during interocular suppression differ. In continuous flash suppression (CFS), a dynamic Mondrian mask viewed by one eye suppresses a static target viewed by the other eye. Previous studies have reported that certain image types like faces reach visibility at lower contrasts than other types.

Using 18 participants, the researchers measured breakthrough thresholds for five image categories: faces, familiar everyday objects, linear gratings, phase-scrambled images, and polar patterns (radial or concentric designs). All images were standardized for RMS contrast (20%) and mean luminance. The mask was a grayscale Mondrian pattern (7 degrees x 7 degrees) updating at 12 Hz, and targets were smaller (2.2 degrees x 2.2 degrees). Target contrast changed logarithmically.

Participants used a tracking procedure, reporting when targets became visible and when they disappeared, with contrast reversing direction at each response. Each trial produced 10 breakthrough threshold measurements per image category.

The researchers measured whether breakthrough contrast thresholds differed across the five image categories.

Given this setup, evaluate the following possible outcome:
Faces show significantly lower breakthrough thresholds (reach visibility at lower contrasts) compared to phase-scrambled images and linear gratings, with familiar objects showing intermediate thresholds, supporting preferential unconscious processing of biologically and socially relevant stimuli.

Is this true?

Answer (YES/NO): NO